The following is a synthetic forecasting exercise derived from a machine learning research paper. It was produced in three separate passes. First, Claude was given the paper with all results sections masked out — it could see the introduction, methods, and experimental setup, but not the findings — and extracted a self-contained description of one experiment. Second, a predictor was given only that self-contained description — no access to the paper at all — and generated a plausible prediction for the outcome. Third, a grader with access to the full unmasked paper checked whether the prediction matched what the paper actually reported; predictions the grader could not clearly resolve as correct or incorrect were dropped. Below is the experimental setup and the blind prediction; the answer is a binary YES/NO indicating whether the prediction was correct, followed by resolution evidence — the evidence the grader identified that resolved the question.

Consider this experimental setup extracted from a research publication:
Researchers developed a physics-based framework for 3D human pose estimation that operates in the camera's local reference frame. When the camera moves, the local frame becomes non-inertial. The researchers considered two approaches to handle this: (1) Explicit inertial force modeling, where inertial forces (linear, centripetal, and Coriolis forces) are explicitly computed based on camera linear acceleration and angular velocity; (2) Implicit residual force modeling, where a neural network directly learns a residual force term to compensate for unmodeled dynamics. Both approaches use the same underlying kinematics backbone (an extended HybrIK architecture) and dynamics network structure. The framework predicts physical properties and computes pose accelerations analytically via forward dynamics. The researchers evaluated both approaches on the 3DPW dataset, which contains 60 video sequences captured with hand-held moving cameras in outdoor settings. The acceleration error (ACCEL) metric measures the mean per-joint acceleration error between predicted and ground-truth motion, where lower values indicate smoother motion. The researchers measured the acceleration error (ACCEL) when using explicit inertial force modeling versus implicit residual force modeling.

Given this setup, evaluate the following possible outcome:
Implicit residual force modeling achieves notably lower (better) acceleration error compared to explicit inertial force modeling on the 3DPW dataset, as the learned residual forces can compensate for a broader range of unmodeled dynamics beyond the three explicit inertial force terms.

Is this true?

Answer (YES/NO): NO